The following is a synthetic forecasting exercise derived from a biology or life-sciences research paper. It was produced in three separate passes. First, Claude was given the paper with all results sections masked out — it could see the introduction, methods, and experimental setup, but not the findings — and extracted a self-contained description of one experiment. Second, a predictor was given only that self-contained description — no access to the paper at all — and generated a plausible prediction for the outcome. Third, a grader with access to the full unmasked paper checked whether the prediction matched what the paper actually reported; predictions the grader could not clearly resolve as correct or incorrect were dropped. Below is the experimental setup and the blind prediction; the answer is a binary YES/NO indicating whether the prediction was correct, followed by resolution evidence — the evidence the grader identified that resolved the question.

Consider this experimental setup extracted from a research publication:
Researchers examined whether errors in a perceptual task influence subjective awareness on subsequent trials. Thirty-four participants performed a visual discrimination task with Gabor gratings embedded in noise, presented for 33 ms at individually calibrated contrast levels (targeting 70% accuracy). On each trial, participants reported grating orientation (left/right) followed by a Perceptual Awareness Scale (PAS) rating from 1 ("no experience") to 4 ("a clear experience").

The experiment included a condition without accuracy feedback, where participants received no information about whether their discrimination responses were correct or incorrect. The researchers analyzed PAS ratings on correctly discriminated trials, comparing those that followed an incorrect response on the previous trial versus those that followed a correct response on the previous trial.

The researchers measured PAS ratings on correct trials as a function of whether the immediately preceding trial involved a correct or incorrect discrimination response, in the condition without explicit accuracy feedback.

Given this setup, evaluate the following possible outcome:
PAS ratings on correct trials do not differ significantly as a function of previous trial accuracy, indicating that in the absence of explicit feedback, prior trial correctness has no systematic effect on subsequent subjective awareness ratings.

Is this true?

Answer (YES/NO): NO